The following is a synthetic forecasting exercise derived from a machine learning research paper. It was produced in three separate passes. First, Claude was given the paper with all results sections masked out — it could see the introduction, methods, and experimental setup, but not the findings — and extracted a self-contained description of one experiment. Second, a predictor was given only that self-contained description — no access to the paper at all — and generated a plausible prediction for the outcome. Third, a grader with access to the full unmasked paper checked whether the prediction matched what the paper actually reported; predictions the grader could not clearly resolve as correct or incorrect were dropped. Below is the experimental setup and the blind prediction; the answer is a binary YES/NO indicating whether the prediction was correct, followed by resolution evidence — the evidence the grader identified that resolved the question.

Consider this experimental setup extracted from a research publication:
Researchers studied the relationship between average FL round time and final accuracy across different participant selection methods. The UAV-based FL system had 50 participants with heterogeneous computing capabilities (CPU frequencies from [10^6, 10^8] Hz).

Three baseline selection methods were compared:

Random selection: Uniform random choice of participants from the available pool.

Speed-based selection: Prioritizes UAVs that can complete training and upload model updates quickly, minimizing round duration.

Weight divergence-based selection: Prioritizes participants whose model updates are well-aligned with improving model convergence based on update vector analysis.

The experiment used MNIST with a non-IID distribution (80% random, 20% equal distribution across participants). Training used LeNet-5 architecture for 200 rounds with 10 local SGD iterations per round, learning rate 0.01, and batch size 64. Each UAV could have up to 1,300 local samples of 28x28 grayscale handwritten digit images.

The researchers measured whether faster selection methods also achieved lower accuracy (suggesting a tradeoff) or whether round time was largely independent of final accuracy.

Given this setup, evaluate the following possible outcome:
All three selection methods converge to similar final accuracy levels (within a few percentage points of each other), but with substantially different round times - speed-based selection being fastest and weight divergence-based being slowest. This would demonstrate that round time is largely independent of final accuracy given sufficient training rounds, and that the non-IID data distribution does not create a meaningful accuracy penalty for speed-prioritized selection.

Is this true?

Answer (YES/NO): NO